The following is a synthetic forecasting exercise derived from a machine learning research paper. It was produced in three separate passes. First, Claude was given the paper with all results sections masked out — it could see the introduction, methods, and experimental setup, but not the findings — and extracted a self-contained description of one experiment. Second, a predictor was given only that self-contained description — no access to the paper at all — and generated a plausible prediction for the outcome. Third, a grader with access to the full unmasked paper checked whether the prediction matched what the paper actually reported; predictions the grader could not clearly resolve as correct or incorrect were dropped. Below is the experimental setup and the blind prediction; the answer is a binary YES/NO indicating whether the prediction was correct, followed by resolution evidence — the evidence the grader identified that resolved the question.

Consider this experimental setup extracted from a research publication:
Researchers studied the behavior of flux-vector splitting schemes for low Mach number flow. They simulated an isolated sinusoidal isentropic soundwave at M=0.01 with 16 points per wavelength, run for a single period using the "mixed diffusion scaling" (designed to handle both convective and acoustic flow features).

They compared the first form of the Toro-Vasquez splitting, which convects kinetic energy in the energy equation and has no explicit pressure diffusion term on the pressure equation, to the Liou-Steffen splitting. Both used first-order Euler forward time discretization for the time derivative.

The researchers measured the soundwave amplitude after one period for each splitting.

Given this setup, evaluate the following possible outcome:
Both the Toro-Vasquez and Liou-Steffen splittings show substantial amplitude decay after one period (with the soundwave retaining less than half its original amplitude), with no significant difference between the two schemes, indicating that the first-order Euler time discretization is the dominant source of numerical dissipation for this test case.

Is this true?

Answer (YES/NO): NO